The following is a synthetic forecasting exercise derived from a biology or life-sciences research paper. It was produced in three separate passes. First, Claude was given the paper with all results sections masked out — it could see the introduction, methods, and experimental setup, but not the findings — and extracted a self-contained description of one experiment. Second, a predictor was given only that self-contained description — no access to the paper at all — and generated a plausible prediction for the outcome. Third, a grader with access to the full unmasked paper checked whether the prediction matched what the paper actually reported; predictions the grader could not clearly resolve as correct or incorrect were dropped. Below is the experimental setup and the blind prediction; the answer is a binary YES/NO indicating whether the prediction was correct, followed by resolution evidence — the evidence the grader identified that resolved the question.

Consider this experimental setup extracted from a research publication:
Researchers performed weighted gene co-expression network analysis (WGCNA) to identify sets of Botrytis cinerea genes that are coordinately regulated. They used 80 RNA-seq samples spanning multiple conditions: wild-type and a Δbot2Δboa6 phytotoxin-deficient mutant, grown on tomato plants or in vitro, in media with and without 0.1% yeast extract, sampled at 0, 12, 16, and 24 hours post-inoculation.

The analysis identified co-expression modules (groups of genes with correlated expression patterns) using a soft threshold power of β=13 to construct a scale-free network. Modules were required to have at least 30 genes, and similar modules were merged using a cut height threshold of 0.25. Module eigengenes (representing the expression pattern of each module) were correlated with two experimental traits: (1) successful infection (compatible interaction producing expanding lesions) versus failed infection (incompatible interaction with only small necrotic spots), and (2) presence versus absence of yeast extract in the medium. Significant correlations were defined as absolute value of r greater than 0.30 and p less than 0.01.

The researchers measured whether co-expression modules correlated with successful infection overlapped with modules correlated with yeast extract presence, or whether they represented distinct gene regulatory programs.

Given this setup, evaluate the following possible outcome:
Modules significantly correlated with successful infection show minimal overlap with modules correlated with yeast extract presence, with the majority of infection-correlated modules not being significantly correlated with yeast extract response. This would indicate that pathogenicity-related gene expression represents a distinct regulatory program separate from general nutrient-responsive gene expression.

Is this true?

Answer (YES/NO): YES